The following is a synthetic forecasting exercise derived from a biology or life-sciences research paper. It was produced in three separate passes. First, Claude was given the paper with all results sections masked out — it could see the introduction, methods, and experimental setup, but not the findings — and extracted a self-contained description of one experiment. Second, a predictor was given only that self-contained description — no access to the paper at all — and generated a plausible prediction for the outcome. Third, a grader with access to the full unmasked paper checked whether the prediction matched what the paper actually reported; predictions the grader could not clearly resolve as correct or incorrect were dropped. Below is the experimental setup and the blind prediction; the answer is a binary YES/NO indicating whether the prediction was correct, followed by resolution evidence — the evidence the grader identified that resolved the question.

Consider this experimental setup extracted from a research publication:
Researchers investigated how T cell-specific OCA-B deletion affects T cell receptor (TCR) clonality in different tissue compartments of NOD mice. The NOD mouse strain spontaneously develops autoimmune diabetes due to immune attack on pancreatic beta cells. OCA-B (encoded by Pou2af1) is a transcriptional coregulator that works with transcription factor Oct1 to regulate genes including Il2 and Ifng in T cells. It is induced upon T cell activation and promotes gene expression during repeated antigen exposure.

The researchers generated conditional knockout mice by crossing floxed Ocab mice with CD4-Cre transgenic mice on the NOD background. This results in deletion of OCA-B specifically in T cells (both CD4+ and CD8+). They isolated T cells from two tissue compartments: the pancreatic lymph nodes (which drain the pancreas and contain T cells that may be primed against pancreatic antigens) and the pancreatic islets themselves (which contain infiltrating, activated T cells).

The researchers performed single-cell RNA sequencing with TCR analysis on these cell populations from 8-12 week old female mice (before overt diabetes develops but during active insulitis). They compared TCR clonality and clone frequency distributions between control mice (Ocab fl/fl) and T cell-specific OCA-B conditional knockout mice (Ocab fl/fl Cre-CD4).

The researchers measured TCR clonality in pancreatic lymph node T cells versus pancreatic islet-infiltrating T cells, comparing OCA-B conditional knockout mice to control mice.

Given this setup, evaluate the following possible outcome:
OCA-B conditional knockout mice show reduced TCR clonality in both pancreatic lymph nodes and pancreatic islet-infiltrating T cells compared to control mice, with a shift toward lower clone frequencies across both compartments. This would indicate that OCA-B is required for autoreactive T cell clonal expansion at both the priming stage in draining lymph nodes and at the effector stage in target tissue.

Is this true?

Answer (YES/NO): NO